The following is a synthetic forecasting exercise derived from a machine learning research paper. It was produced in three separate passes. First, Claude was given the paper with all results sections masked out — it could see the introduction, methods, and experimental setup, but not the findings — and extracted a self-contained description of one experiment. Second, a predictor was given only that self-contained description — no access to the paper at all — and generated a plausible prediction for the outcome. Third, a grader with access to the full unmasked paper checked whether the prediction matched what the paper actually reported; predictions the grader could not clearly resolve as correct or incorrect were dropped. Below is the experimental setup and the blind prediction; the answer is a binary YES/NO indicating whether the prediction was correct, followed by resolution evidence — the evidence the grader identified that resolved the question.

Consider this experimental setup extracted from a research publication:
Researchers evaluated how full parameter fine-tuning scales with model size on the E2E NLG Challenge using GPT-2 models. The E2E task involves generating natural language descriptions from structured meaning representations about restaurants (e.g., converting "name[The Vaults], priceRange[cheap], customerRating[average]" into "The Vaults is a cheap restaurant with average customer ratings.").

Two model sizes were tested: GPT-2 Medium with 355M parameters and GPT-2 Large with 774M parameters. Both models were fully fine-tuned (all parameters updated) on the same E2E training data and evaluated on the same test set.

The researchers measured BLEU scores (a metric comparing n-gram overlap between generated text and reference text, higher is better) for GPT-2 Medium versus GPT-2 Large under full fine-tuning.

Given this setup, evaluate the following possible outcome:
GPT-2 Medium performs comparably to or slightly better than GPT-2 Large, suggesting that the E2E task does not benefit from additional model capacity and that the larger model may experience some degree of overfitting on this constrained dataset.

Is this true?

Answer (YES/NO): YES